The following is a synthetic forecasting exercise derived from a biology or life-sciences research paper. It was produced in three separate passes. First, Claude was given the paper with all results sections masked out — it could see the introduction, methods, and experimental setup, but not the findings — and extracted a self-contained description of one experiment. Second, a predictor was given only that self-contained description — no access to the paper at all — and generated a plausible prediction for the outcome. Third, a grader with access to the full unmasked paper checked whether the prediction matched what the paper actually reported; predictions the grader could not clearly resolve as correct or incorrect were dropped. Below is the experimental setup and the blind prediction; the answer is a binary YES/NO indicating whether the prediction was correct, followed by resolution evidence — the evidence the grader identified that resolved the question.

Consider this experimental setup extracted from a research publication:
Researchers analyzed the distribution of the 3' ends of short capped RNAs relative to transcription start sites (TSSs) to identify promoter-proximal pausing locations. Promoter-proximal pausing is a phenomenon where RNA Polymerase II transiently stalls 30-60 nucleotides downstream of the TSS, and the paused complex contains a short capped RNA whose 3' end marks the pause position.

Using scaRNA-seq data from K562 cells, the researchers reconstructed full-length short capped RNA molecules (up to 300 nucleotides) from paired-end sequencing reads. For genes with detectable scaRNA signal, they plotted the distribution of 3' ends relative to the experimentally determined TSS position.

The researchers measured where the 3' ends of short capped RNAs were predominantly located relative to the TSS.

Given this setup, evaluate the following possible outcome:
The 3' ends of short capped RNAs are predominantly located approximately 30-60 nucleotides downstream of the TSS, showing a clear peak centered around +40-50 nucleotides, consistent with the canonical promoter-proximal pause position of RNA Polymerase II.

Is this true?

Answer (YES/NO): YES